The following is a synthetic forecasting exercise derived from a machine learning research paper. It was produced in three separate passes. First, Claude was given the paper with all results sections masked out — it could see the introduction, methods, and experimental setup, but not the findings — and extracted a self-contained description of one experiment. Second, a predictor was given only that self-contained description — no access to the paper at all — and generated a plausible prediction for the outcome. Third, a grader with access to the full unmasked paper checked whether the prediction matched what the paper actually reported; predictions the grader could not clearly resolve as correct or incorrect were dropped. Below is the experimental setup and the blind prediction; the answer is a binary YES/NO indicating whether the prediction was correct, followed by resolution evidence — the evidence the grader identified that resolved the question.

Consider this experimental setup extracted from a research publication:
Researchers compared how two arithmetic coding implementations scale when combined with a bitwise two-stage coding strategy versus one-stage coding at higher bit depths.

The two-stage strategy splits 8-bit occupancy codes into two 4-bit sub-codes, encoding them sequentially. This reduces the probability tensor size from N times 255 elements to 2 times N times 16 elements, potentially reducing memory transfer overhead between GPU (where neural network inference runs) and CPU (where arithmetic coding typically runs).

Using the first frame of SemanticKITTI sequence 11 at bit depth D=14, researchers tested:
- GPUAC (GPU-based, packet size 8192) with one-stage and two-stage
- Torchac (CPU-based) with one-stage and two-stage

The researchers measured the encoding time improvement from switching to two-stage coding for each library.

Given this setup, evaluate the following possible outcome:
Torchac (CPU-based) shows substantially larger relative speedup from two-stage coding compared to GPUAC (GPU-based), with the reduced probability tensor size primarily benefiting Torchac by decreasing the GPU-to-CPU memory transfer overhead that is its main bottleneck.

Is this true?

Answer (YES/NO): YES